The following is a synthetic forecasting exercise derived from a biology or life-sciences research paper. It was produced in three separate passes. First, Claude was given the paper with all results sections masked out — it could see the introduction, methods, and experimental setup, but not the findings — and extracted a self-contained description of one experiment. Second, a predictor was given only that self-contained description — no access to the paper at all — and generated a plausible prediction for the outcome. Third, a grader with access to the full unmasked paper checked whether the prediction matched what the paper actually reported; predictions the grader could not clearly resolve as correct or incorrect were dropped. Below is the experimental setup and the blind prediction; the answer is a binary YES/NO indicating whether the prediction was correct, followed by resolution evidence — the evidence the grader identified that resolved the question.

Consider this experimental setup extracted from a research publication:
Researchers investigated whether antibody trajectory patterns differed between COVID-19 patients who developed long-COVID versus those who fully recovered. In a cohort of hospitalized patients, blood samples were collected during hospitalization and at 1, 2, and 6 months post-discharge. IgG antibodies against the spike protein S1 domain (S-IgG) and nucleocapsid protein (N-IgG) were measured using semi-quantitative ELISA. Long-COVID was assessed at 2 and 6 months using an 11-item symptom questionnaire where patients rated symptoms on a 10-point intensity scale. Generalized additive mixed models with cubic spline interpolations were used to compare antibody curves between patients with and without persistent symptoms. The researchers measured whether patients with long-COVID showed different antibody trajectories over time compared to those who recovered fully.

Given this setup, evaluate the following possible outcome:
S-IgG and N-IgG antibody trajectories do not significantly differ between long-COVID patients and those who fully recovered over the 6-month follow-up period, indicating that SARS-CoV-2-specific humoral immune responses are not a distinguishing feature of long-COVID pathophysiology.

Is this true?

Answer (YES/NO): NO